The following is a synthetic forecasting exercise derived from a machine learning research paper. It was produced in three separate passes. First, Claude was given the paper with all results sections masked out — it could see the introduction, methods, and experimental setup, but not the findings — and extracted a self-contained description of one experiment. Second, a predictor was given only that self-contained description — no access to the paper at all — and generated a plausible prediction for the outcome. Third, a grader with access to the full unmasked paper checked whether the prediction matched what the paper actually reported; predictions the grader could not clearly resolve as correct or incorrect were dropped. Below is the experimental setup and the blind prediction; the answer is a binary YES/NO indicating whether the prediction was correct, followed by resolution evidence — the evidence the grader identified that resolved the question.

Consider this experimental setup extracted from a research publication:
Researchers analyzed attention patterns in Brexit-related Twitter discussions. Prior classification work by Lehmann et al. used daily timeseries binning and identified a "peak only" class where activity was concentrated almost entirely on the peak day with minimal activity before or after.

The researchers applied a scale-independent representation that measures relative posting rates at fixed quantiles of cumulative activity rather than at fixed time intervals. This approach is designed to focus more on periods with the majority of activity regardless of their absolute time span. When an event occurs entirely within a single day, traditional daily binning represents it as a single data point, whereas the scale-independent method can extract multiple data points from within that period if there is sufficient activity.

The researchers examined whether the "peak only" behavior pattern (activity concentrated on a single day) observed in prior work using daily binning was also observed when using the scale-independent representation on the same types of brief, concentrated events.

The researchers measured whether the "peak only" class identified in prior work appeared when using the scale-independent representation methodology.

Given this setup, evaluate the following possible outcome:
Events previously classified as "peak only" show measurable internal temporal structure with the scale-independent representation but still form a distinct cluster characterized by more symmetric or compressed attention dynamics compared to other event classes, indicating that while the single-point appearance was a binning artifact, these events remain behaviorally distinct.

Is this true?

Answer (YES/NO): NO